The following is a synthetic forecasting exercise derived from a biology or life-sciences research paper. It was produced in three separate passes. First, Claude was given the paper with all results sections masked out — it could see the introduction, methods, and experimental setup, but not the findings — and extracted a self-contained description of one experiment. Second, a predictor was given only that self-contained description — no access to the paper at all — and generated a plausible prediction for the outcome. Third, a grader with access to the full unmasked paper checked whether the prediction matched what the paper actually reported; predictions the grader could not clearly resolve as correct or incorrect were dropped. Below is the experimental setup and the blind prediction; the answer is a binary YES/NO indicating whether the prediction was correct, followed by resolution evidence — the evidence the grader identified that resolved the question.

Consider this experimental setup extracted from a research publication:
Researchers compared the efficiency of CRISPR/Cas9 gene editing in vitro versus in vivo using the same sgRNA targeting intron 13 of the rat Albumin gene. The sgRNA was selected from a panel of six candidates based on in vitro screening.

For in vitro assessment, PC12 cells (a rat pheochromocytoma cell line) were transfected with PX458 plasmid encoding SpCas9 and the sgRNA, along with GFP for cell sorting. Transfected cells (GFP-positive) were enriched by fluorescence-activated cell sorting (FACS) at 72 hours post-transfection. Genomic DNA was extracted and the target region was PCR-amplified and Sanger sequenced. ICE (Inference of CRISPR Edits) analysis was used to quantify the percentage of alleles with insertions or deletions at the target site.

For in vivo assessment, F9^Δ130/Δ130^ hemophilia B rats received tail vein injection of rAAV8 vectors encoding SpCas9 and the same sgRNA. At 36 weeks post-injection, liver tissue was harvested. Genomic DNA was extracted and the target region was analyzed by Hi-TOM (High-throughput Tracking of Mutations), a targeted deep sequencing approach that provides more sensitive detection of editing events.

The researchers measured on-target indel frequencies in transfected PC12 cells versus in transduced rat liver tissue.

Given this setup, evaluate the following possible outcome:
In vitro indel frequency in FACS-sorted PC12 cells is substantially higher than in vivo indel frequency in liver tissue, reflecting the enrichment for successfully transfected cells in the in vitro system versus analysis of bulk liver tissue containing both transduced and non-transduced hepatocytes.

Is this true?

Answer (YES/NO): YES